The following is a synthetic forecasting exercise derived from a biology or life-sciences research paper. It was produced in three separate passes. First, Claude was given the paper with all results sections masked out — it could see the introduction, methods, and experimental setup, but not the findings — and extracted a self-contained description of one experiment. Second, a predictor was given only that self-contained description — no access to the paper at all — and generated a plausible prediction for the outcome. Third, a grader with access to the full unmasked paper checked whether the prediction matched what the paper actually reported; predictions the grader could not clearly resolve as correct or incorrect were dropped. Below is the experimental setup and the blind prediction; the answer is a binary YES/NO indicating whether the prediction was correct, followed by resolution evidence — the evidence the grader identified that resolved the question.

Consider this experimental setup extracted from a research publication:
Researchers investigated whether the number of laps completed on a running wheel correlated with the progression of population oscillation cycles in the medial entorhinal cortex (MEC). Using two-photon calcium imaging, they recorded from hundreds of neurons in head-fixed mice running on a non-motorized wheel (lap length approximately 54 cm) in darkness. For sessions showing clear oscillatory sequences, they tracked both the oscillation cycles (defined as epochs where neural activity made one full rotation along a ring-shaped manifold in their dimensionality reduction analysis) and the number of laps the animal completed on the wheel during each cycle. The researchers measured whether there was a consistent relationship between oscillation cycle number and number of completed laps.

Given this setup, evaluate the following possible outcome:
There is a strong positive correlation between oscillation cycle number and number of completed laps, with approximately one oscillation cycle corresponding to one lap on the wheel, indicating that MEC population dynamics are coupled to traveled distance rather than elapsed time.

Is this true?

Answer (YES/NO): NO